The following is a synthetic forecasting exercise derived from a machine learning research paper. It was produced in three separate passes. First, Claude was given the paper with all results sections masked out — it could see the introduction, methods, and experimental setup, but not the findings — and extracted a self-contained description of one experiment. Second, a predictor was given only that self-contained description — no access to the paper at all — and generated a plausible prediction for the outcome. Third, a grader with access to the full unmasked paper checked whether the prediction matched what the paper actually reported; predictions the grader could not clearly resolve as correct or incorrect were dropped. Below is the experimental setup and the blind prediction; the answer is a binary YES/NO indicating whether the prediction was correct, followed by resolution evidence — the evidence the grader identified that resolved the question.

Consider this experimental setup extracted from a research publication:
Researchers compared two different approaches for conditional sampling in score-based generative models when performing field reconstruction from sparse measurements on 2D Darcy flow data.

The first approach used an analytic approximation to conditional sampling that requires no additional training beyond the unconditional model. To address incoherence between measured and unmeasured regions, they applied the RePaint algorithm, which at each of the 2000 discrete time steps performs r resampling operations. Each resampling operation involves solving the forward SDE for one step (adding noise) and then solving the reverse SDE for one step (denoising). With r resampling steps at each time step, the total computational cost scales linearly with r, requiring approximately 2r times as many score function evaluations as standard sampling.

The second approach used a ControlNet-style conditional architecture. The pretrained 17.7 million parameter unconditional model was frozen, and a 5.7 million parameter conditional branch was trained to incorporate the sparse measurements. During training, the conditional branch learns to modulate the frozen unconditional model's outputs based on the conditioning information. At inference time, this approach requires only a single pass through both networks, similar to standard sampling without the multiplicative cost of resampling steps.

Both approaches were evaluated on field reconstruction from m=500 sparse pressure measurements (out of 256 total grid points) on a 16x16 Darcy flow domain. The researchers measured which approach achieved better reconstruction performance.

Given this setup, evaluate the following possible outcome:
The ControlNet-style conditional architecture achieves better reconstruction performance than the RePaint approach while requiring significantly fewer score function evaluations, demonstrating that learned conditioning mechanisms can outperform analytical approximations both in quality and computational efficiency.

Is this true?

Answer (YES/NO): NO